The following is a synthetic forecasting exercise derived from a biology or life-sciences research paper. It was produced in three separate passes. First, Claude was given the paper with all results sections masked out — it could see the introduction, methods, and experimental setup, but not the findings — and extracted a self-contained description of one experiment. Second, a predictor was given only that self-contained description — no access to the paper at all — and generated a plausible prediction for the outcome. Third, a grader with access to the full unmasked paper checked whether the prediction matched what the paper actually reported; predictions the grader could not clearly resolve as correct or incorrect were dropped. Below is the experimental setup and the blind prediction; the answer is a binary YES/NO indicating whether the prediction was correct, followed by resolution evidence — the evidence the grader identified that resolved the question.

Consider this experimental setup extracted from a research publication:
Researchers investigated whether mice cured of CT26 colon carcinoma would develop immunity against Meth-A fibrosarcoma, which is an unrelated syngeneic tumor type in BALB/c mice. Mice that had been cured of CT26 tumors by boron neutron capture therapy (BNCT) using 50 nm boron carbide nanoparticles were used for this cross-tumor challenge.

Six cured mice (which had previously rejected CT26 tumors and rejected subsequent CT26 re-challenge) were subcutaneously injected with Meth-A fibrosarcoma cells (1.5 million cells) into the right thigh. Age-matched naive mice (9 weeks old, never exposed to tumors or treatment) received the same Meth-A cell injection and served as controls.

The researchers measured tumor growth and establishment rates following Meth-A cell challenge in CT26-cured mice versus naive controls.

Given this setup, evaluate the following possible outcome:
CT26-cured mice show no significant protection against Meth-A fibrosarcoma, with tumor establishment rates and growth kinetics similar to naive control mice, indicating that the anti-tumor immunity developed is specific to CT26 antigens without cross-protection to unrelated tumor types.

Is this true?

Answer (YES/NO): NO